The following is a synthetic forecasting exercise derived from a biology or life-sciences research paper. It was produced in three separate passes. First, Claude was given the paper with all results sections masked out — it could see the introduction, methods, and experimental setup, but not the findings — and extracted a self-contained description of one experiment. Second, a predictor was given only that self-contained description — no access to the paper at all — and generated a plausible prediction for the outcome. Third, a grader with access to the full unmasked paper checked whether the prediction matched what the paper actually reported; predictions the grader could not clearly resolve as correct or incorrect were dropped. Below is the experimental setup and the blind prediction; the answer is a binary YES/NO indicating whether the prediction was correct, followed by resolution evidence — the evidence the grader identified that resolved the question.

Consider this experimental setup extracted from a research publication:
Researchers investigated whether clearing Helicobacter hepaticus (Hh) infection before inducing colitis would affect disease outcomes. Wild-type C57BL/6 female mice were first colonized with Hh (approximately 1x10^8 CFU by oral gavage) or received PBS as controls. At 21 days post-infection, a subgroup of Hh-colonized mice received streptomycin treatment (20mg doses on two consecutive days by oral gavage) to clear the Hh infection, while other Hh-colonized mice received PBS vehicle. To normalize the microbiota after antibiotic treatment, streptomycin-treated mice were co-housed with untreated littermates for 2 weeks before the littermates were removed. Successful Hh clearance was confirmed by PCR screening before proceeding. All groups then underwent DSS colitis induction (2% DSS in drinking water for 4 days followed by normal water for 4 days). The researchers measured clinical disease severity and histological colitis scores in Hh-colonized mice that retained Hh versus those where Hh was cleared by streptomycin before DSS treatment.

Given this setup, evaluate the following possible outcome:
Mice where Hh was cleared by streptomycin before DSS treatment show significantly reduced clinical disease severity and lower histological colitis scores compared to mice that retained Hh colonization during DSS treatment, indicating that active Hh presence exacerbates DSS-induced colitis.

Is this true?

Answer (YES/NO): NO